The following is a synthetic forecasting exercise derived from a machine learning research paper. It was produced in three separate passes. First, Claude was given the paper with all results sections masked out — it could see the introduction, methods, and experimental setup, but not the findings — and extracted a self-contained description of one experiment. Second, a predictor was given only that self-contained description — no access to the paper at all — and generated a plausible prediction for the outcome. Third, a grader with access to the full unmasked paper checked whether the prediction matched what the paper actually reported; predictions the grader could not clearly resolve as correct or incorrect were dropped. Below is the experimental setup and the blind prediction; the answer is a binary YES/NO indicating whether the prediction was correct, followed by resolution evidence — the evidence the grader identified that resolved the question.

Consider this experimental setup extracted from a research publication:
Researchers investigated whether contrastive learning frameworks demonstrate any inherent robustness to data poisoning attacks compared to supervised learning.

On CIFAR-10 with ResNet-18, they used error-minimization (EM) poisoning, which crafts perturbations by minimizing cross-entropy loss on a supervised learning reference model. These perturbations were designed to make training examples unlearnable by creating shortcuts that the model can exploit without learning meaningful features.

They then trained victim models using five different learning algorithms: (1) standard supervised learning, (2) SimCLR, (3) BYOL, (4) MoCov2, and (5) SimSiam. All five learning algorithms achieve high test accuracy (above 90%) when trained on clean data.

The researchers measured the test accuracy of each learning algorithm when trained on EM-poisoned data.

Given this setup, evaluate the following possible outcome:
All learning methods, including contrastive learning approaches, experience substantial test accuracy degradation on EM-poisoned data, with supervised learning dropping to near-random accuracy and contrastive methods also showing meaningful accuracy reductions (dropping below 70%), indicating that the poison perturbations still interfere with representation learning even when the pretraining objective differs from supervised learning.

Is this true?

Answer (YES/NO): NO